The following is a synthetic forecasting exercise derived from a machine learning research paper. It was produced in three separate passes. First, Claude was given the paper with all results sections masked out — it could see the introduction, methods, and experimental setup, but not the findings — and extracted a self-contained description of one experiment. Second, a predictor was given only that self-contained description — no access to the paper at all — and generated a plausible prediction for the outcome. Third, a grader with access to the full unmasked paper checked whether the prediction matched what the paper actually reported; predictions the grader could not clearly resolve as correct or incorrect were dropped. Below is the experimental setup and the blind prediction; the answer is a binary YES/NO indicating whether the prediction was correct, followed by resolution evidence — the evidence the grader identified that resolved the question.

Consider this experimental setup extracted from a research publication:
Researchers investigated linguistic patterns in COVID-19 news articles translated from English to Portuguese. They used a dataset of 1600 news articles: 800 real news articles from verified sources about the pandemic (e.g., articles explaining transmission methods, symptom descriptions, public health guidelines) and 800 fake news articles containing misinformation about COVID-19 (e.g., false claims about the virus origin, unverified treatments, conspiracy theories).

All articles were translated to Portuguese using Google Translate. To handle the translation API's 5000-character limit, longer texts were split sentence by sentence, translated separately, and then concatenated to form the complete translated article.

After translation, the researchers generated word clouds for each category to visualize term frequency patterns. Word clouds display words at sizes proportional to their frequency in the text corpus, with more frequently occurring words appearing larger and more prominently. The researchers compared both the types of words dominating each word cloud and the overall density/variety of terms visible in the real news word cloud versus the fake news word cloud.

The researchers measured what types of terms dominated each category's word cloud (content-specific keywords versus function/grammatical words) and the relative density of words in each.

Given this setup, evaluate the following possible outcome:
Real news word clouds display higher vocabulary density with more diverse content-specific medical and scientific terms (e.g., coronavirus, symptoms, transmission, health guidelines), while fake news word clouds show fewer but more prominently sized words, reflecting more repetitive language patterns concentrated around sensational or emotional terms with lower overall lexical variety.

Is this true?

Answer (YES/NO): NO